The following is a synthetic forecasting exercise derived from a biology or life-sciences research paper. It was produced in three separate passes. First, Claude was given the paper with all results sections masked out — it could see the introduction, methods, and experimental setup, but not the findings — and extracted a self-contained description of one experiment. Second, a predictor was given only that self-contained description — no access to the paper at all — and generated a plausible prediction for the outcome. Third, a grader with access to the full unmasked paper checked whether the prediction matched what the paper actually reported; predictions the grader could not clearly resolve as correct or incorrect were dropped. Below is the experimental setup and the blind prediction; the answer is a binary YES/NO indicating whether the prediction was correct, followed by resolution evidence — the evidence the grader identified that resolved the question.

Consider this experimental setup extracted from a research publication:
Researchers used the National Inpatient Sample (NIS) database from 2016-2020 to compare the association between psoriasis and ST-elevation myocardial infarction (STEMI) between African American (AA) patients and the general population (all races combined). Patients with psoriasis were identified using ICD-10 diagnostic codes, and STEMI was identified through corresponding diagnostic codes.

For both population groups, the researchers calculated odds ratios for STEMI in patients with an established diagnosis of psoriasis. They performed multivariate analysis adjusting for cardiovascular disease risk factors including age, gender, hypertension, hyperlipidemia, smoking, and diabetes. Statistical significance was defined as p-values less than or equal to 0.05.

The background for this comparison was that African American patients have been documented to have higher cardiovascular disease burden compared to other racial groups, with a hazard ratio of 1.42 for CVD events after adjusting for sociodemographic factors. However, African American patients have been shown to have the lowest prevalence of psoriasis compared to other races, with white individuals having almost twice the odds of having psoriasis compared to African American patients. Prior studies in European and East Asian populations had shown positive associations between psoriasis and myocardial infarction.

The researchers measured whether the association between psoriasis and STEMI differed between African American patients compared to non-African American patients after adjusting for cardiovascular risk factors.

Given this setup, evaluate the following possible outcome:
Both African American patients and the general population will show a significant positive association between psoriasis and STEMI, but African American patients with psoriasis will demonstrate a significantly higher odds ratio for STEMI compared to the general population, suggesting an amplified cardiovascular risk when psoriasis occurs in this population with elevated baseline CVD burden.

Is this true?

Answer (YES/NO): NO